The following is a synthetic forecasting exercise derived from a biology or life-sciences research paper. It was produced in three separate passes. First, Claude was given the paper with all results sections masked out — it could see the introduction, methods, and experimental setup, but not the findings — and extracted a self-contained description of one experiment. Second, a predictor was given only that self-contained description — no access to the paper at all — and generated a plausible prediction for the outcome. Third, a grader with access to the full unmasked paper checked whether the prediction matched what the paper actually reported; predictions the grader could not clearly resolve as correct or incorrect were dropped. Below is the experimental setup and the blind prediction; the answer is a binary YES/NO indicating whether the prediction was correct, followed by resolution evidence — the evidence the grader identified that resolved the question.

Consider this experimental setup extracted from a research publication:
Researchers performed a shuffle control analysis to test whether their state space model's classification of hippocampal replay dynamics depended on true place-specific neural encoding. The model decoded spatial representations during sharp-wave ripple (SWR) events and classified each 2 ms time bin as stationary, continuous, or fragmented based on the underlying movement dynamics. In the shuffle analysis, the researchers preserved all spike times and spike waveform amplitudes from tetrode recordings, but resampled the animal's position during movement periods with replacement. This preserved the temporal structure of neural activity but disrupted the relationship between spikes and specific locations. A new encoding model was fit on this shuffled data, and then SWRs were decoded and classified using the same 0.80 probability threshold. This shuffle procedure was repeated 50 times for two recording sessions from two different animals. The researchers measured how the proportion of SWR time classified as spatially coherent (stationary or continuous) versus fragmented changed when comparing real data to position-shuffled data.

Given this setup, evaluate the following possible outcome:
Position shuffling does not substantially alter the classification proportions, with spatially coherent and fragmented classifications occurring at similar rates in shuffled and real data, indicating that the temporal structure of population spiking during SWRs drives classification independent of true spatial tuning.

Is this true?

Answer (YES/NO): NO